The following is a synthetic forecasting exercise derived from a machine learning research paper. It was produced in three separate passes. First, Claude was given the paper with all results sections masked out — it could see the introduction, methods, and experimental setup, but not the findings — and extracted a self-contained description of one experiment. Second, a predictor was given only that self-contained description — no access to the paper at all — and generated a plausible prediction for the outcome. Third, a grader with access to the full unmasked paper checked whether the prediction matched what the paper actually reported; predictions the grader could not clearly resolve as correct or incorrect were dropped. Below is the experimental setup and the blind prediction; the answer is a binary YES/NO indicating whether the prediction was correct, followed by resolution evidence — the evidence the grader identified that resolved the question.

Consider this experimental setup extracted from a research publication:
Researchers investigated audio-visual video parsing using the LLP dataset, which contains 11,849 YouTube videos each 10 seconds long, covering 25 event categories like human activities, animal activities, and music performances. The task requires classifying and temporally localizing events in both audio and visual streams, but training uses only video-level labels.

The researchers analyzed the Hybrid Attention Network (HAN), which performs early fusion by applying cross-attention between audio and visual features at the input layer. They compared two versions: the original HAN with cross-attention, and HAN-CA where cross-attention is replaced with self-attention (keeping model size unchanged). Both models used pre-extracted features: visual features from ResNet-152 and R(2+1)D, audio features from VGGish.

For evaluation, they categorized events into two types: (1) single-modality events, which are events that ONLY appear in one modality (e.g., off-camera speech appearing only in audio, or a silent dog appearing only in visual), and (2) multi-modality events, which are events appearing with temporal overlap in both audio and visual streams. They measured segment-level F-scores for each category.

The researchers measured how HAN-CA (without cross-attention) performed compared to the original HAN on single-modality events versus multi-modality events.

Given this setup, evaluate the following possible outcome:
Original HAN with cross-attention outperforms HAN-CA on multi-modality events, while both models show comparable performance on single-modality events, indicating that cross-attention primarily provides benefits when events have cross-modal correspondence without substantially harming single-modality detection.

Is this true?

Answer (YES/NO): NO